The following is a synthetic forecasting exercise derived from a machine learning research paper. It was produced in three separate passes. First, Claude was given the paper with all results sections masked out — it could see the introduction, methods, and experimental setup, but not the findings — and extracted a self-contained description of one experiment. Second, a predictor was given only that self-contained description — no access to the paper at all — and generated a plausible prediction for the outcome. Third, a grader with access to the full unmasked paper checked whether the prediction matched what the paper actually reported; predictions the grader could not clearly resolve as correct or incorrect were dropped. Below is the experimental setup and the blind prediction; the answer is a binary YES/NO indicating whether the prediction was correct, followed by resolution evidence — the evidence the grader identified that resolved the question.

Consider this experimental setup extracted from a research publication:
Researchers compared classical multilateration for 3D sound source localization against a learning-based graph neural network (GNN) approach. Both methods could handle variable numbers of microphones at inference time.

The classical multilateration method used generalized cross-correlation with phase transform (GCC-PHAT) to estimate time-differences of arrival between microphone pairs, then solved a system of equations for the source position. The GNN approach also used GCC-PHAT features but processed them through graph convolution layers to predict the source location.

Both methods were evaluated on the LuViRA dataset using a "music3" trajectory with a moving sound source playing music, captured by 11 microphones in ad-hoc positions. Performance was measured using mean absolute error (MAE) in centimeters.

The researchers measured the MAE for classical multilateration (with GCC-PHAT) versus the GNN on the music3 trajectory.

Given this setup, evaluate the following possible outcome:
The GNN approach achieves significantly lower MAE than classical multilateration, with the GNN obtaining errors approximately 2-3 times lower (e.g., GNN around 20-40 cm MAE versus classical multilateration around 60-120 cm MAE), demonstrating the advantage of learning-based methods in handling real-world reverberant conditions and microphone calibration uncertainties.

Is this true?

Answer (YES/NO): NO